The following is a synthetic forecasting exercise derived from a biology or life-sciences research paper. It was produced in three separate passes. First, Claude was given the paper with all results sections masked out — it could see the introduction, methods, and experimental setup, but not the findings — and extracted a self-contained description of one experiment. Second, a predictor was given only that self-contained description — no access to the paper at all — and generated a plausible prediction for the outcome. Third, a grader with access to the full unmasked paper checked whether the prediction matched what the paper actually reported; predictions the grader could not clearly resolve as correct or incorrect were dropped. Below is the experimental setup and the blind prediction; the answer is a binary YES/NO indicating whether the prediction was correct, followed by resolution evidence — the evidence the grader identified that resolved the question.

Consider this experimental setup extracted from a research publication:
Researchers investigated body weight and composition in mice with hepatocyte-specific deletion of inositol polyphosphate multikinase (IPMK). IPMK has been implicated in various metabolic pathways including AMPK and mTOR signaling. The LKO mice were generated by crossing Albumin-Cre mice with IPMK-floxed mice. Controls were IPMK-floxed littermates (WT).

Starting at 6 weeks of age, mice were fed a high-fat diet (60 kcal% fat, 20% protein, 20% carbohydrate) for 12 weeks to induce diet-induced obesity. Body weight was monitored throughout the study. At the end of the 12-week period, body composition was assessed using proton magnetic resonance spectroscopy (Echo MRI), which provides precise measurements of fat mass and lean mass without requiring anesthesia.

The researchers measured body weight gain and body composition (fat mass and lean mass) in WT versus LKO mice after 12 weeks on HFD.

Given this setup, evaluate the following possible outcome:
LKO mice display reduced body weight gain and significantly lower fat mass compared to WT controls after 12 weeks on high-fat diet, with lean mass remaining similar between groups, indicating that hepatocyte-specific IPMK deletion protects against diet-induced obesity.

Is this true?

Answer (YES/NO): NO